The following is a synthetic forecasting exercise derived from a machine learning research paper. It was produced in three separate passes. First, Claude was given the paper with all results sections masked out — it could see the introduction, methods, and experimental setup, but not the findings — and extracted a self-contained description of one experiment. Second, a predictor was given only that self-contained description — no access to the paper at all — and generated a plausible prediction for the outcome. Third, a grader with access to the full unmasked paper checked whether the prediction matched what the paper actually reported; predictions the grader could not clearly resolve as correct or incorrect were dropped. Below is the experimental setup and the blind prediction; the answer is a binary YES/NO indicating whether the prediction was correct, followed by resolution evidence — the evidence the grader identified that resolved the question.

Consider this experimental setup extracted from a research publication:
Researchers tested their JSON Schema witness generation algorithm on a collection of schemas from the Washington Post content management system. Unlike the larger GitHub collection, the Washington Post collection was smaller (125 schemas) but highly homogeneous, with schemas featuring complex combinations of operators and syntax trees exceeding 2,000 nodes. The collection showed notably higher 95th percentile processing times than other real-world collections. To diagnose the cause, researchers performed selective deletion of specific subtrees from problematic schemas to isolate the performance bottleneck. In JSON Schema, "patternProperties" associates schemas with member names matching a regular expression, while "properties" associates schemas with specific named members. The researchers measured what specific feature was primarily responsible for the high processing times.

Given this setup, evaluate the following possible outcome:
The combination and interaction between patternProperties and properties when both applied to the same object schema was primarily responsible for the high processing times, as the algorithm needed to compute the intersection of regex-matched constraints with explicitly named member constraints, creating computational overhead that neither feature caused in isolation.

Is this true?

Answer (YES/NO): YES